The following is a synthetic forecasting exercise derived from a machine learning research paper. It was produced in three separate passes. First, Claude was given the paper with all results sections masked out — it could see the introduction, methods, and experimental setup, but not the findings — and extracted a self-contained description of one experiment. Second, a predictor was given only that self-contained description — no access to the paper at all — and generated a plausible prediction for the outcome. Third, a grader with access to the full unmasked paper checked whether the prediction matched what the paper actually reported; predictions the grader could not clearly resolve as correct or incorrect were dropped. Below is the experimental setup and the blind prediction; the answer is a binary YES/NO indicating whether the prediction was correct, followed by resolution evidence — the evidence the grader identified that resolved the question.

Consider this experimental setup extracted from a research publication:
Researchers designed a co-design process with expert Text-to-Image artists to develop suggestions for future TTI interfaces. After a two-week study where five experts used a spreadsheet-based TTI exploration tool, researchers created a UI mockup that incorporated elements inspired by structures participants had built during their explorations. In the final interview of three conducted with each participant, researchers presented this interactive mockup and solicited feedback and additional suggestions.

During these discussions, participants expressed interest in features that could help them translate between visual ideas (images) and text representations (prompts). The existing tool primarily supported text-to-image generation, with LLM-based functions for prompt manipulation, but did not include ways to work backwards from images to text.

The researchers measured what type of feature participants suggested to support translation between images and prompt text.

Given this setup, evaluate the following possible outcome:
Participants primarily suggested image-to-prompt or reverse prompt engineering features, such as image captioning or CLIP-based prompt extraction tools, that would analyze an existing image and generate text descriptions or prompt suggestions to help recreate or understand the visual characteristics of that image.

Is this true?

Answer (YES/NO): YES